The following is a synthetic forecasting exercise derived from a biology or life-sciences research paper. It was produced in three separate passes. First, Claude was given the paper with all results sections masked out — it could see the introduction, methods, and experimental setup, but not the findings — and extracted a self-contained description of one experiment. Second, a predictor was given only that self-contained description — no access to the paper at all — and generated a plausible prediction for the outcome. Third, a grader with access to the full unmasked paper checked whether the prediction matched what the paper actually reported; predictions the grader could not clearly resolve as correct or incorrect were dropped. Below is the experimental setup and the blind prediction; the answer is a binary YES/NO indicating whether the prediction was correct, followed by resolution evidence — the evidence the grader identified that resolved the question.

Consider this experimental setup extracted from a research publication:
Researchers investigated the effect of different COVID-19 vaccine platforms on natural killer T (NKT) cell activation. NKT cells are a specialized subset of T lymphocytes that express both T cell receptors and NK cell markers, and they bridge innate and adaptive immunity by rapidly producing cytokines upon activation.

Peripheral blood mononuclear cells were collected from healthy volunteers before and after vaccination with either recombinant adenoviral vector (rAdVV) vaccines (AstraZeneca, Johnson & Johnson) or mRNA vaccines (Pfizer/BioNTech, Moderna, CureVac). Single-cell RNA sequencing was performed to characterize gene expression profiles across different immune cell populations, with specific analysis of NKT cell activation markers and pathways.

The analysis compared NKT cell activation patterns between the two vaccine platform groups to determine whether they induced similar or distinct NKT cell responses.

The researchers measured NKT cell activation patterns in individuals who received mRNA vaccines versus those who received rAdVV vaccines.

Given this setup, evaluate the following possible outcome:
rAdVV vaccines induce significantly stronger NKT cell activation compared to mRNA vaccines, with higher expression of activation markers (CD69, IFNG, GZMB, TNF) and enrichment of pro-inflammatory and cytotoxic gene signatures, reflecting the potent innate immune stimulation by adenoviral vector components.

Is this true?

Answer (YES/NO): NO